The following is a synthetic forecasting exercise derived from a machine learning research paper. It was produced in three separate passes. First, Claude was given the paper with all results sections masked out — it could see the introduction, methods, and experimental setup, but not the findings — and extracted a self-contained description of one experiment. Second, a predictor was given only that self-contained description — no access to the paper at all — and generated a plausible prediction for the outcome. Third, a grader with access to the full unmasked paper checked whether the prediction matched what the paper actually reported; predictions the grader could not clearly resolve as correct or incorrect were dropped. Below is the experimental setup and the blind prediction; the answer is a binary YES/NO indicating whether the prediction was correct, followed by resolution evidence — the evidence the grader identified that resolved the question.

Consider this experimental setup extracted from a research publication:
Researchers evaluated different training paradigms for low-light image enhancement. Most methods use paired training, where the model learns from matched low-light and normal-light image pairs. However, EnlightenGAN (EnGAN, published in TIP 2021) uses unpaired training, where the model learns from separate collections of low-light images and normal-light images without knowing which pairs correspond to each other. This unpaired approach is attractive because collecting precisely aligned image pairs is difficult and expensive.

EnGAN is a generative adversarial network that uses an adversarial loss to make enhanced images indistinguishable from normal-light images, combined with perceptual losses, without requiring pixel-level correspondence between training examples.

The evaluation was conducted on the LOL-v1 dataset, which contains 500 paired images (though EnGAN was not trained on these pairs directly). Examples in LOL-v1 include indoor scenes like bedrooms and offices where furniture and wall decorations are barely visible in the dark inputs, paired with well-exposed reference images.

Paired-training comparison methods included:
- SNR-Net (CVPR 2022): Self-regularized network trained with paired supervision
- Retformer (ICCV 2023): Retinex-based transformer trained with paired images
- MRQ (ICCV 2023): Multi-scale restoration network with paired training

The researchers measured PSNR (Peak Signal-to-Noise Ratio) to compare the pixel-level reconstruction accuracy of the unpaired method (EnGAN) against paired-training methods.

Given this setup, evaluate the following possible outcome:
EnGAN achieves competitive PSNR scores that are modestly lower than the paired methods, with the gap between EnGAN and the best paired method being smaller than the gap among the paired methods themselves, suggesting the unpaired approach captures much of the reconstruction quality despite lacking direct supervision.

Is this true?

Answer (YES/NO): NO